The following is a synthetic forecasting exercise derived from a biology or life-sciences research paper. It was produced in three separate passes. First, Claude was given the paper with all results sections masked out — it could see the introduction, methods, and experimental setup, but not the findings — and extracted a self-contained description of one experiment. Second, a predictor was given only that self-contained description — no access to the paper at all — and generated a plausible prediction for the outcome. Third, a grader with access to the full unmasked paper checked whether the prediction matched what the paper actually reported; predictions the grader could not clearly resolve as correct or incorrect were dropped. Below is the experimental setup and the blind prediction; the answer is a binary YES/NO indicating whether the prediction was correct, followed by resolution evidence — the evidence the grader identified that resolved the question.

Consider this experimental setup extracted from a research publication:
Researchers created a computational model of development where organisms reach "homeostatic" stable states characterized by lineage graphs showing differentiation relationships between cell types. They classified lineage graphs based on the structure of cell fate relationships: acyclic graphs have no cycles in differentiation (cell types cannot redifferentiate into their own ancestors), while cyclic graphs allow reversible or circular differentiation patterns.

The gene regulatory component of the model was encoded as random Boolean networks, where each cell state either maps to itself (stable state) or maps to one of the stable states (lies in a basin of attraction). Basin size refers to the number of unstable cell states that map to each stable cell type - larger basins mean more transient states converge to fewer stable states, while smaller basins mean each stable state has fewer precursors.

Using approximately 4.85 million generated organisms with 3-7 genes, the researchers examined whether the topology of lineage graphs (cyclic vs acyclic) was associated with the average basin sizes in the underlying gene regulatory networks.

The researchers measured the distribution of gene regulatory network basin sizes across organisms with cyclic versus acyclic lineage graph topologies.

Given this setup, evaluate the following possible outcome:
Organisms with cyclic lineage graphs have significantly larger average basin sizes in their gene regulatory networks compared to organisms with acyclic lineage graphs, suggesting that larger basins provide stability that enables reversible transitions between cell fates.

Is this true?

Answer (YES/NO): YES